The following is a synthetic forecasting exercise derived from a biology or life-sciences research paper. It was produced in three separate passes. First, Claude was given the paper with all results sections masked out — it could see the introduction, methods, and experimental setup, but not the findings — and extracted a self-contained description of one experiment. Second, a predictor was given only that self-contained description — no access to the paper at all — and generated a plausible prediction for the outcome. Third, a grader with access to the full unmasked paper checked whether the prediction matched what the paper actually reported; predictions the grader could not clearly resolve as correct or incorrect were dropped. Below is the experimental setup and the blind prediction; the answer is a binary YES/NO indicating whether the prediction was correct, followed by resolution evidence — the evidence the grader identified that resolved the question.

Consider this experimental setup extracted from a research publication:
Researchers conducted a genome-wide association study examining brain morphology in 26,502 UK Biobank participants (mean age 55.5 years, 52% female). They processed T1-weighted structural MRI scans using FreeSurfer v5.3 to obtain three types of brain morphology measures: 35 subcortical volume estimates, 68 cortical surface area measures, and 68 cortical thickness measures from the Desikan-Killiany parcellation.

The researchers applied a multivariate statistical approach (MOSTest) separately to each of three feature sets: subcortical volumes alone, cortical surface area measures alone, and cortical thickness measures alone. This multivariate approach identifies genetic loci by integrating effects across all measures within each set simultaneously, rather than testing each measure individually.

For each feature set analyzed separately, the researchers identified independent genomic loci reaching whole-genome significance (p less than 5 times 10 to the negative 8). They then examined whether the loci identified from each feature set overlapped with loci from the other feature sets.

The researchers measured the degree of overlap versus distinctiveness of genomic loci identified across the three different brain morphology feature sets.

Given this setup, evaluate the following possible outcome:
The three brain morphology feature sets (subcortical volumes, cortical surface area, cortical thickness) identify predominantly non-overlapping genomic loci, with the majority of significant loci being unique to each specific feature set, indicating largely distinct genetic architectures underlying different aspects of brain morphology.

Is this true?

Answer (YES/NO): NO